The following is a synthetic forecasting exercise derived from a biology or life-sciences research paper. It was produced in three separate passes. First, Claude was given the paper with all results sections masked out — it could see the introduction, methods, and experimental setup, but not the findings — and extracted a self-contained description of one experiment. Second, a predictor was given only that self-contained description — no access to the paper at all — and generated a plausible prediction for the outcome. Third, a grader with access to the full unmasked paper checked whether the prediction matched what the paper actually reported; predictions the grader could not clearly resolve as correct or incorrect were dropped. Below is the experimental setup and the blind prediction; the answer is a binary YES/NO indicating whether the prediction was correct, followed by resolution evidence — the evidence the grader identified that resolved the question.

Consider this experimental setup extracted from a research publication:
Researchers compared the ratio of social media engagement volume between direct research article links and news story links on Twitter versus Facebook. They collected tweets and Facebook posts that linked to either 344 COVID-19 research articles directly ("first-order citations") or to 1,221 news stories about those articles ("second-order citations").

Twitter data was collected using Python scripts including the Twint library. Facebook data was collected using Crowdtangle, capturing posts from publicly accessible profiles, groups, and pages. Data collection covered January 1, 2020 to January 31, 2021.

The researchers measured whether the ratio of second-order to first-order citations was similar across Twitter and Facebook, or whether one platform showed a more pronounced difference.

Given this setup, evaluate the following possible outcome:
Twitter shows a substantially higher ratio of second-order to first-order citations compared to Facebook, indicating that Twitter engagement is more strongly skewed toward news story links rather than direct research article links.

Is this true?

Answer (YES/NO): NO